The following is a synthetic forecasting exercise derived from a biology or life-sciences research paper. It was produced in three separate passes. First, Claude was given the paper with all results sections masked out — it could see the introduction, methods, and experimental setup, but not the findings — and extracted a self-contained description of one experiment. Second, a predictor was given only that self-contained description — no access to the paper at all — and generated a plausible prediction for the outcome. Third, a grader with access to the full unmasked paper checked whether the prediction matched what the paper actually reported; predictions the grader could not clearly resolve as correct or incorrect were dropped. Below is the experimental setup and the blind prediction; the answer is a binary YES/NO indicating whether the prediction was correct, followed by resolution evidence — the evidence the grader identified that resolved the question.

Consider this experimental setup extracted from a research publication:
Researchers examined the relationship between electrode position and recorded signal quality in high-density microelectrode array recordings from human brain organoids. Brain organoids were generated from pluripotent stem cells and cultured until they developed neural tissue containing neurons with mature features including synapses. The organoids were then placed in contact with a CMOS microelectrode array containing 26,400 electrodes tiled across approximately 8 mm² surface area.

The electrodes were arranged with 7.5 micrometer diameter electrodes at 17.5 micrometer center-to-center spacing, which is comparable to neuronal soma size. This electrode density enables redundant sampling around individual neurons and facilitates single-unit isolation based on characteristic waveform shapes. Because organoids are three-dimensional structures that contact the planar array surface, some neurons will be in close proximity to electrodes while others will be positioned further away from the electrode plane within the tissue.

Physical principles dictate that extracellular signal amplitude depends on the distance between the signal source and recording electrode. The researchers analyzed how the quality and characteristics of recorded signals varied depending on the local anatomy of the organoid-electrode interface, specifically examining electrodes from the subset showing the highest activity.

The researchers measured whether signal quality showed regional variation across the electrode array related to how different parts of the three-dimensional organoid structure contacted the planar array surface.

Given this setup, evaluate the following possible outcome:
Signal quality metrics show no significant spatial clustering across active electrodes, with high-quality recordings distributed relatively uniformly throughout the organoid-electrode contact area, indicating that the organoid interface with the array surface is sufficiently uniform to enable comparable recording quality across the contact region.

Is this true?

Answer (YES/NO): NO